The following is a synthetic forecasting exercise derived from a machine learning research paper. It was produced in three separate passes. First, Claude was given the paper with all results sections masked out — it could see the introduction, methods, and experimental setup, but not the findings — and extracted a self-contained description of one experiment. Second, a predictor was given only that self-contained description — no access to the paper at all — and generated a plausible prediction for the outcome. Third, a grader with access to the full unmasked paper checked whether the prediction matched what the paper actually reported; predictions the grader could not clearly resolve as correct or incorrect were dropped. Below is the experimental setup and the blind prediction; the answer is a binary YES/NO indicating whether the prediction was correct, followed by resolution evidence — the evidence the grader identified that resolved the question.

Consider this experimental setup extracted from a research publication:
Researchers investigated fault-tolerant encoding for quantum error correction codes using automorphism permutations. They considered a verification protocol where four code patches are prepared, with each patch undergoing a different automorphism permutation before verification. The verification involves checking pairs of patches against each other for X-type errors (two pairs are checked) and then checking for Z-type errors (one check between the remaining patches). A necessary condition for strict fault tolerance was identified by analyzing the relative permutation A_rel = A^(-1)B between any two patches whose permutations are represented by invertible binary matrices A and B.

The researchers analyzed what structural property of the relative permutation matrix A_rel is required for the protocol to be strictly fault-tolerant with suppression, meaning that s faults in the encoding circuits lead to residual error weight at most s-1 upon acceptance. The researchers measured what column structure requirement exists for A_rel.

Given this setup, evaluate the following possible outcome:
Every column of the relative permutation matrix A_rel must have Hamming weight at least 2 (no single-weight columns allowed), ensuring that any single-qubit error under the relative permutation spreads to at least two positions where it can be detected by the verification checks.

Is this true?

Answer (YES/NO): YES